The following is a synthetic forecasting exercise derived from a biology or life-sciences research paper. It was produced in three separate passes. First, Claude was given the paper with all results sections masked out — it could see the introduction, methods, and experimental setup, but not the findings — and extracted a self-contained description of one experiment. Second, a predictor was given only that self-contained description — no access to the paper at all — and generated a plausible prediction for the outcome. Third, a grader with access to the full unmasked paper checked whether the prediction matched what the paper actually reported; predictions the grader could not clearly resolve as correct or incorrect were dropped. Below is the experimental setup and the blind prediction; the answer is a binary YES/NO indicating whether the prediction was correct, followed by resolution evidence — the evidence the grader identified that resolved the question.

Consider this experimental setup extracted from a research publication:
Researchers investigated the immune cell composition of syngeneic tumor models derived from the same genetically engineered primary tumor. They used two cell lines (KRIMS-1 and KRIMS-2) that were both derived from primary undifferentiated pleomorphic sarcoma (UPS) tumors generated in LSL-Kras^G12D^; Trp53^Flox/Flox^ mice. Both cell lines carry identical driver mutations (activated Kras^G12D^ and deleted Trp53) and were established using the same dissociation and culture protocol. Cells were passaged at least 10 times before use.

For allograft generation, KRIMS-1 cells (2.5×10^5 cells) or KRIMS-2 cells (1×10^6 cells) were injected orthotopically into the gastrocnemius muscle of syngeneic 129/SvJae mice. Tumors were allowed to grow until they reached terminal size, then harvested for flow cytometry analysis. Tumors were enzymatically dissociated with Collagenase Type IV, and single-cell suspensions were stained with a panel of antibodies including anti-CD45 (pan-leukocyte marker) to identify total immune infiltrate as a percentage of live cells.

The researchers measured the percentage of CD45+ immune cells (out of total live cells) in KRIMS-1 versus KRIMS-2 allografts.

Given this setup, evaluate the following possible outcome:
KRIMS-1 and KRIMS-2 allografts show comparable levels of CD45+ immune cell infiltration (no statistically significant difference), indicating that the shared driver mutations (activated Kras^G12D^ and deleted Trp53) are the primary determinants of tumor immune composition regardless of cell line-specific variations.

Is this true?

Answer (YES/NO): NO